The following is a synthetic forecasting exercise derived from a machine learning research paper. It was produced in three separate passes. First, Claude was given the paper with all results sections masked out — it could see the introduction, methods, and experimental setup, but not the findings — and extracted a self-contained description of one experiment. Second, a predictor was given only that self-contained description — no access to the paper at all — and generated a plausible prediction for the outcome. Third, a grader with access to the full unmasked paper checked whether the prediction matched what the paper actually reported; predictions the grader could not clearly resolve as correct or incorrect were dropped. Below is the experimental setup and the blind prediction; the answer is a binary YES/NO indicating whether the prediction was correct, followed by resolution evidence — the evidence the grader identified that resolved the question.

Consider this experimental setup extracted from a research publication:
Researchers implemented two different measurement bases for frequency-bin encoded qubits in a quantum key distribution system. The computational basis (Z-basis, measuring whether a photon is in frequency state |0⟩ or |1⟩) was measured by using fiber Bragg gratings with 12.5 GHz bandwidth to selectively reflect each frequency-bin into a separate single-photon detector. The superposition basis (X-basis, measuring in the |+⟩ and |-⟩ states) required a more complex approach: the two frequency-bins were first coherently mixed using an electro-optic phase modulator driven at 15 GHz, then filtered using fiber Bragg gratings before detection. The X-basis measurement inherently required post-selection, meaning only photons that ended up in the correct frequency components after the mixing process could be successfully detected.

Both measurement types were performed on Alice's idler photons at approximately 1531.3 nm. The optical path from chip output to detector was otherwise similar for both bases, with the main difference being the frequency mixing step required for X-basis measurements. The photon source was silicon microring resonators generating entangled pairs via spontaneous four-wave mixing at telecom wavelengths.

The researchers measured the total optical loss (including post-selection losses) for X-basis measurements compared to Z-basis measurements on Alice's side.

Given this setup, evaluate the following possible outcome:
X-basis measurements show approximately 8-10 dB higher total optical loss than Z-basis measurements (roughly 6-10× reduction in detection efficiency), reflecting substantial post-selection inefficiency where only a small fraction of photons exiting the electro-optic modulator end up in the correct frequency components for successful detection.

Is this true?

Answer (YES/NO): NO